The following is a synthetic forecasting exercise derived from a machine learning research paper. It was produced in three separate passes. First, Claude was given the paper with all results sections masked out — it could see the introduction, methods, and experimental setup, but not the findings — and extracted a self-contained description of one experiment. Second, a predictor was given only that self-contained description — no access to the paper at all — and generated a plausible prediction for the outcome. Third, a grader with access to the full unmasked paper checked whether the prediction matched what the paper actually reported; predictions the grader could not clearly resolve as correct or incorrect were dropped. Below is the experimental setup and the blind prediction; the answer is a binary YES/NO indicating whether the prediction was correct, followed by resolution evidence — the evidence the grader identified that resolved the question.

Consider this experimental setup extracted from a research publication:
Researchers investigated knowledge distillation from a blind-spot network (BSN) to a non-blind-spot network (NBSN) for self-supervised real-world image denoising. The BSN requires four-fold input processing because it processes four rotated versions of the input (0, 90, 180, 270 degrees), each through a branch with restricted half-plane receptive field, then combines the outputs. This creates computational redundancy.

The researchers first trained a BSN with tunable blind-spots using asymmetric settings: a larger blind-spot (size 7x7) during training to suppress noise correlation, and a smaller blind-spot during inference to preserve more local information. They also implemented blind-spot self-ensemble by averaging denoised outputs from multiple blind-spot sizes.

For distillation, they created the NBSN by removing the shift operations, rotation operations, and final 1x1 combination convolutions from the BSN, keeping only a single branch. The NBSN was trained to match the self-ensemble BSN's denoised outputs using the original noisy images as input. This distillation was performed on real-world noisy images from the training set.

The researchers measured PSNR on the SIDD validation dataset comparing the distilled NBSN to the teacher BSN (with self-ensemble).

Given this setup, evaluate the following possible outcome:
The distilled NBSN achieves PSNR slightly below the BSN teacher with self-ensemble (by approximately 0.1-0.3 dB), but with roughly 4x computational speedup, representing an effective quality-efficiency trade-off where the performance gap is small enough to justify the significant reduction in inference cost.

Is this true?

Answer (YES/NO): NO